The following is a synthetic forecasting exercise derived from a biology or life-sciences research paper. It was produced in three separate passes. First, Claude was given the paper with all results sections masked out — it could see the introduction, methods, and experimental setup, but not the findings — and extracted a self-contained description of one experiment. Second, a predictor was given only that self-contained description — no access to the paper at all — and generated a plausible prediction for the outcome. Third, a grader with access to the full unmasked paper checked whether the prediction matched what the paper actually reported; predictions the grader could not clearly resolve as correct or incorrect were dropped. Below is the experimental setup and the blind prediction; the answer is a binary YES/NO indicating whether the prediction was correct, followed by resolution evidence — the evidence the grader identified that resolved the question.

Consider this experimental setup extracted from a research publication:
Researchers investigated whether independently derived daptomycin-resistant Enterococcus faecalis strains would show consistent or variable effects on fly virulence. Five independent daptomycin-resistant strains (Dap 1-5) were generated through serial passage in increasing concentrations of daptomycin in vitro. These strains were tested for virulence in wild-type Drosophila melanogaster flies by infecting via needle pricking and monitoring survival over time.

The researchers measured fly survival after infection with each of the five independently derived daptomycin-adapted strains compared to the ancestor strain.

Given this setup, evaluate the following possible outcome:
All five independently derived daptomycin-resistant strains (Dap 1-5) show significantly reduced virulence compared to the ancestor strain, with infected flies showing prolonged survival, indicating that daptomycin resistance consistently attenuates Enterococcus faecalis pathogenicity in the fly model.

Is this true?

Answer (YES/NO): NO